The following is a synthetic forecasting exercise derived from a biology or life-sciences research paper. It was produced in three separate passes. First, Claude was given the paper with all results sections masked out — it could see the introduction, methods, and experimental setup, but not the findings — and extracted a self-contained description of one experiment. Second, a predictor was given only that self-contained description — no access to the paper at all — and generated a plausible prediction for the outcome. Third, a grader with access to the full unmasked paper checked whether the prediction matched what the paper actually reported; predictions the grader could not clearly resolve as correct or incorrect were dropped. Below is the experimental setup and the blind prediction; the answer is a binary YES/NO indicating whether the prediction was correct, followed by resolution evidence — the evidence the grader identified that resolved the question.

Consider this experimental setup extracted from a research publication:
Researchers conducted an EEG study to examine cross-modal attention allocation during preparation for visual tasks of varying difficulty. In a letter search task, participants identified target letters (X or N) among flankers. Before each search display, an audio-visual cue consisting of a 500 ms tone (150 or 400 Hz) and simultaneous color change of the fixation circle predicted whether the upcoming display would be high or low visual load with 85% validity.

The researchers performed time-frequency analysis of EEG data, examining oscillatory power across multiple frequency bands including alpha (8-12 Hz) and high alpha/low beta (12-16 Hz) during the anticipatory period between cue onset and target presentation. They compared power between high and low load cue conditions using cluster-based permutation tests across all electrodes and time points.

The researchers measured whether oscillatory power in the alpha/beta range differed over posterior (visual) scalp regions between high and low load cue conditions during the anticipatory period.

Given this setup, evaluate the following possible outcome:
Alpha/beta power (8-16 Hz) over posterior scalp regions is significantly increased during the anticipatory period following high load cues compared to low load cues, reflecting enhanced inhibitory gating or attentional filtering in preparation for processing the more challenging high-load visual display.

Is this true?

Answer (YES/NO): NO